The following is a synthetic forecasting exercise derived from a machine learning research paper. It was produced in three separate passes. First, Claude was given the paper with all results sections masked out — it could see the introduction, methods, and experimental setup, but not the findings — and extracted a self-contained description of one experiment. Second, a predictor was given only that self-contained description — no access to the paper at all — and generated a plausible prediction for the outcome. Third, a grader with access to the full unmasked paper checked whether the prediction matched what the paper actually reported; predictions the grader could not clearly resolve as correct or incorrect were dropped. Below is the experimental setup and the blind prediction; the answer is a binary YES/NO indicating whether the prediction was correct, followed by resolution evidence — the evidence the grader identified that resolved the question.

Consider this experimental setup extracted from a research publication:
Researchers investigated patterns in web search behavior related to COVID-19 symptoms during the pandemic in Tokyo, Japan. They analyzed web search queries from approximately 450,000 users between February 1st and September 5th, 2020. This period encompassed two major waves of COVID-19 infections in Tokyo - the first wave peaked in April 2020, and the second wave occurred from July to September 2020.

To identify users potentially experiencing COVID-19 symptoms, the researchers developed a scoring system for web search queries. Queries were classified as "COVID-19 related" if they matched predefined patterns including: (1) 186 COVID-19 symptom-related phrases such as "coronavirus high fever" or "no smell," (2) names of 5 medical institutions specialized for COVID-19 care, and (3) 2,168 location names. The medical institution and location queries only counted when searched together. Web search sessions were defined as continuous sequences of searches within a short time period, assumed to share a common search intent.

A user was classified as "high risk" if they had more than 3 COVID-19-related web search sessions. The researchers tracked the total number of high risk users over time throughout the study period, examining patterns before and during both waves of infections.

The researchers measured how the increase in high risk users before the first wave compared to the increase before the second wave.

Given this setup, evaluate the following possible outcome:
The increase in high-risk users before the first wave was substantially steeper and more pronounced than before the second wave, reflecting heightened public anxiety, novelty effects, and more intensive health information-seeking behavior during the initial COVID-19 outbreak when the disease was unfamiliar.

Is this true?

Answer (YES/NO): YES